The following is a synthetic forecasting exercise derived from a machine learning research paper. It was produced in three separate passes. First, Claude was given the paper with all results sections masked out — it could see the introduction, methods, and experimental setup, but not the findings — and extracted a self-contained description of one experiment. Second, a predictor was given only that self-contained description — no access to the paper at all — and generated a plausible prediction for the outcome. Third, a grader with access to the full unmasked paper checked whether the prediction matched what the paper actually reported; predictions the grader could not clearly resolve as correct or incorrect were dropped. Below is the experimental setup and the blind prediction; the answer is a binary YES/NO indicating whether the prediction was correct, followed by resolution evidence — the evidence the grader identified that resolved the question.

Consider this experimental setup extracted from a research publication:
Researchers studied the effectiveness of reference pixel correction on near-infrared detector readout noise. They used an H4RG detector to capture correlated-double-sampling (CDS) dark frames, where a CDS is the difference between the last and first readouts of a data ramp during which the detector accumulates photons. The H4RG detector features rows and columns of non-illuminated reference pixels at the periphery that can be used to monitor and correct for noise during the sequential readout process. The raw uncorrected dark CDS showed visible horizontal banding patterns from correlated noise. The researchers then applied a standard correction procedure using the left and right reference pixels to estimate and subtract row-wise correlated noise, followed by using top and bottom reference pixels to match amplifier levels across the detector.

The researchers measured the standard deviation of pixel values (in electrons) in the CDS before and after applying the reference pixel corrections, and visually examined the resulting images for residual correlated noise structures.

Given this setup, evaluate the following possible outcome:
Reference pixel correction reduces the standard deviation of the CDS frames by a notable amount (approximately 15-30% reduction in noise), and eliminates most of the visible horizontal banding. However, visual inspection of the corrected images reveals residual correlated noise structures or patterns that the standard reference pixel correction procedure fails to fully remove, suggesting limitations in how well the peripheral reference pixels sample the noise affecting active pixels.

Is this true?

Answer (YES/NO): NO